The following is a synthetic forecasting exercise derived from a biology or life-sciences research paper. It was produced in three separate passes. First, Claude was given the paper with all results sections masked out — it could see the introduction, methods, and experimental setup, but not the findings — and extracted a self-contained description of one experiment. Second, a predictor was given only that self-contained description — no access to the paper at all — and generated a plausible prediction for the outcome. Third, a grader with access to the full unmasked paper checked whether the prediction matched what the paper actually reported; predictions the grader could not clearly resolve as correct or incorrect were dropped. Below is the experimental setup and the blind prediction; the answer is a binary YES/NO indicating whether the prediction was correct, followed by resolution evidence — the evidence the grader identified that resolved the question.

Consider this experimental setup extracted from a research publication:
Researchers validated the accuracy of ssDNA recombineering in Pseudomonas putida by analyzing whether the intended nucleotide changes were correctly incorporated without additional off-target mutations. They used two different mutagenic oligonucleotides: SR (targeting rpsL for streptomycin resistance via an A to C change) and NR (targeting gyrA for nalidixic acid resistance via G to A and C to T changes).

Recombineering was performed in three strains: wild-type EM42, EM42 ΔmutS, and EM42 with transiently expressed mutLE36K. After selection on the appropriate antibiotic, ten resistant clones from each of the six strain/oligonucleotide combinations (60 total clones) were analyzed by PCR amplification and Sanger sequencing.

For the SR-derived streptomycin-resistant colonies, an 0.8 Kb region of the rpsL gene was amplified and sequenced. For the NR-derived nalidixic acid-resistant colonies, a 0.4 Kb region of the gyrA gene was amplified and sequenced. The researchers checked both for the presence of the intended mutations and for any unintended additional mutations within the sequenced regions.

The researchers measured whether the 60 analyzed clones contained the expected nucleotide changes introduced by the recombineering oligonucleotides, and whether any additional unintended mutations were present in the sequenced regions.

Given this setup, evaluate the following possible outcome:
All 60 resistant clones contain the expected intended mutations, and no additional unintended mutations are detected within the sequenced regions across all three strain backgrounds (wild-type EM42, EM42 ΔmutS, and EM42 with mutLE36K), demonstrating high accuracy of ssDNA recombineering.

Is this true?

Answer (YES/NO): YES